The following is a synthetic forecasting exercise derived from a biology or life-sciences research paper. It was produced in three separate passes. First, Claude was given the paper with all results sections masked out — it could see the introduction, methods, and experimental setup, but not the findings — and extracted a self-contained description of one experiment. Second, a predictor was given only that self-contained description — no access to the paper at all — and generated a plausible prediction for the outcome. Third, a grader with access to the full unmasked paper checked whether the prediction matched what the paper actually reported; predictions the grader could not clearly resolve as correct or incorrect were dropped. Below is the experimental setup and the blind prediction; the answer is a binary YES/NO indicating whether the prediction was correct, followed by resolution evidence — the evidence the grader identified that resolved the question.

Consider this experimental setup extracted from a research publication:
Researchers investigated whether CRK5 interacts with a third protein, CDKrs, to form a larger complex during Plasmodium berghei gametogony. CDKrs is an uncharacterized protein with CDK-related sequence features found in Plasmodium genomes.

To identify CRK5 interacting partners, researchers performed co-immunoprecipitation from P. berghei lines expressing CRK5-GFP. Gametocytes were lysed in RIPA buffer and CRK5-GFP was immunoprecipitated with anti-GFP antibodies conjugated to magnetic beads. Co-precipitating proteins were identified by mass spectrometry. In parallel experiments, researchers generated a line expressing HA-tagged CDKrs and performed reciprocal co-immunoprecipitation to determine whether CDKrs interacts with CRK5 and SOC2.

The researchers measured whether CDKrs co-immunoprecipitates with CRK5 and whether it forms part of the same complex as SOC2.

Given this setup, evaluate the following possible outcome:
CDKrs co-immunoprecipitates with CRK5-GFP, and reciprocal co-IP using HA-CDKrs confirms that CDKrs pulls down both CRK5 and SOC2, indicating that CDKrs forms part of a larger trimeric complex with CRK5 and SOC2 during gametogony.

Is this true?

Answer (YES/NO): YES